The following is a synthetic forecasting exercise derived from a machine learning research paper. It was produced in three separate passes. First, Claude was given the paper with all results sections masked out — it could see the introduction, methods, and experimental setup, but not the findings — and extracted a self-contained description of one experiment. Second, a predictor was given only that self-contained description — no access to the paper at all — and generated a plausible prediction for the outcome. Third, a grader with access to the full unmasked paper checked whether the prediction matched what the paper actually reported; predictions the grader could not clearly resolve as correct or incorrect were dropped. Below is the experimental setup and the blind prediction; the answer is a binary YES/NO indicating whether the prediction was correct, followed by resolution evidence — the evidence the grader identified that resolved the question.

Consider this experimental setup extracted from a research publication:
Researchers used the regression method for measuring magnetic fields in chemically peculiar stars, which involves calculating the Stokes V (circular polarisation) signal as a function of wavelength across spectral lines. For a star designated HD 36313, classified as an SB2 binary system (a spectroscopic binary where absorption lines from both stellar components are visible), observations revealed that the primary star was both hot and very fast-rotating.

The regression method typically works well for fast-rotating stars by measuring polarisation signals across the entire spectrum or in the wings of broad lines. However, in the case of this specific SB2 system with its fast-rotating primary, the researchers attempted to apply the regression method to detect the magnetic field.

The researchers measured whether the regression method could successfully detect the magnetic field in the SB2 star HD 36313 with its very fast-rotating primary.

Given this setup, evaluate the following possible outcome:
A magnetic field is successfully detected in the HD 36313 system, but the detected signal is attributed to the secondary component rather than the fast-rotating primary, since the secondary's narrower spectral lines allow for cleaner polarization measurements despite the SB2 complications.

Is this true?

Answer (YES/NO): NO